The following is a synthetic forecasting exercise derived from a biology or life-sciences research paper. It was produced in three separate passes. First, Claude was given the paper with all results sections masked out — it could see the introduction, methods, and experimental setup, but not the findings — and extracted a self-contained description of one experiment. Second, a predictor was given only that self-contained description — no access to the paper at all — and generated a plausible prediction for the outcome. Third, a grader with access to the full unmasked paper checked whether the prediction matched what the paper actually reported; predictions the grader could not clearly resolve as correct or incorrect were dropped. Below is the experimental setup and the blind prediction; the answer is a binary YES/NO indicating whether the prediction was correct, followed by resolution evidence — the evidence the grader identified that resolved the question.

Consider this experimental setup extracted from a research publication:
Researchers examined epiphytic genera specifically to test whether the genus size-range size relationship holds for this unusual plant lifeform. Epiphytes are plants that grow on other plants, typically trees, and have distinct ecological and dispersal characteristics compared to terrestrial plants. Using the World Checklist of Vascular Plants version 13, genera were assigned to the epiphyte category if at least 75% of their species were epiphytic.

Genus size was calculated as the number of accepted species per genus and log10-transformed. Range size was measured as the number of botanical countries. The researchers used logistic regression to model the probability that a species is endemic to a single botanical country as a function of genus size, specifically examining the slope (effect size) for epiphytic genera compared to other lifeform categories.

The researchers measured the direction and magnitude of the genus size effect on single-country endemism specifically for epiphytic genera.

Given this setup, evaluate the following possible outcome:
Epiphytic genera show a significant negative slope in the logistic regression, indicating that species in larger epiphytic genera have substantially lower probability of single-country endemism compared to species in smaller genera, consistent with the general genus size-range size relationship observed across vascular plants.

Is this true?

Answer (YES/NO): NO